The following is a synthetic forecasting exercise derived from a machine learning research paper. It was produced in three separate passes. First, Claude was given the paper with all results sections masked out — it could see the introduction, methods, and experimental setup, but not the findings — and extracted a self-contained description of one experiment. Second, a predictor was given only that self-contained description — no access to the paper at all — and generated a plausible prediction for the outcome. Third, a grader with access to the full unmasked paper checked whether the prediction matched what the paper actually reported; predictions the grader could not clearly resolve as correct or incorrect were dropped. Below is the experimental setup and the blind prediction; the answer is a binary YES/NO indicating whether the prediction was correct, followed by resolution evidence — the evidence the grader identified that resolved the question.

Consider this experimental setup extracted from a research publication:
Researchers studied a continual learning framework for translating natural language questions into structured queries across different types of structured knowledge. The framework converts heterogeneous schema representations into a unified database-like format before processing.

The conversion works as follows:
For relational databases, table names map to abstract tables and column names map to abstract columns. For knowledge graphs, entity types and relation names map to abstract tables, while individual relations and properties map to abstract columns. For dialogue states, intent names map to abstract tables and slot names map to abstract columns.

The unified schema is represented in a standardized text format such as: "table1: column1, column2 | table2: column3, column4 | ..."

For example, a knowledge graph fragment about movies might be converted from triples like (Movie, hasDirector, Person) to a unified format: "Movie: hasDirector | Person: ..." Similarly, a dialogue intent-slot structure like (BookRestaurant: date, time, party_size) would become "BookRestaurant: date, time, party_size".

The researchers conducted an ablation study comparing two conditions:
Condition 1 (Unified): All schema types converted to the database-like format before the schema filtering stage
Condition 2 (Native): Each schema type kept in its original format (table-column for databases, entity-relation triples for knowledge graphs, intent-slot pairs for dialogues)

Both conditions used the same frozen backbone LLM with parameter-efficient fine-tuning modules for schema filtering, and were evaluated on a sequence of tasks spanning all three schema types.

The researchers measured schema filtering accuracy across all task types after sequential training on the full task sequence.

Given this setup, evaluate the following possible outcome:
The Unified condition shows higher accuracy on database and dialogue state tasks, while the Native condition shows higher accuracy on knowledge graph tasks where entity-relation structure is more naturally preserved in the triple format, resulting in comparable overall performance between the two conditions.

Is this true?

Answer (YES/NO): NO